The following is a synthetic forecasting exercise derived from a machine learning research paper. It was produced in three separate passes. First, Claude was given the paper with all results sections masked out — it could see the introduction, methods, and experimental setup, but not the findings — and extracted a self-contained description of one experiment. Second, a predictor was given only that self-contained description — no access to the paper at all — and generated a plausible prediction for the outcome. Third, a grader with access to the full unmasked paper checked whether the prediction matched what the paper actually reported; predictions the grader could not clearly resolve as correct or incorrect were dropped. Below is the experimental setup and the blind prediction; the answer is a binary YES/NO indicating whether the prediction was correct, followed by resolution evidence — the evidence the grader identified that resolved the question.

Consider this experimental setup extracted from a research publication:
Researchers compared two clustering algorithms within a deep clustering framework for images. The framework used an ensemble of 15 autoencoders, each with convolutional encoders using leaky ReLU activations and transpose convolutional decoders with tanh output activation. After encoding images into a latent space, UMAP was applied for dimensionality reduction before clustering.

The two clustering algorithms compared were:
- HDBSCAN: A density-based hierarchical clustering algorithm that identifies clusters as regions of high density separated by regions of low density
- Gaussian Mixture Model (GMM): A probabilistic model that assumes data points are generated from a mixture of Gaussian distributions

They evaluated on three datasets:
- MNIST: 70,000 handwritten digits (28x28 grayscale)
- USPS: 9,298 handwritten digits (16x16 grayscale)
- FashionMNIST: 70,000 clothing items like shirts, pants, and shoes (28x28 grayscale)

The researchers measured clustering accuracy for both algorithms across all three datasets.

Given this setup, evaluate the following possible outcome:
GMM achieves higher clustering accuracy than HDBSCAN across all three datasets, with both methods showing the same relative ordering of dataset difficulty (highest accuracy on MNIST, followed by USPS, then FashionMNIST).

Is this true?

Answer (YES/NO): NO